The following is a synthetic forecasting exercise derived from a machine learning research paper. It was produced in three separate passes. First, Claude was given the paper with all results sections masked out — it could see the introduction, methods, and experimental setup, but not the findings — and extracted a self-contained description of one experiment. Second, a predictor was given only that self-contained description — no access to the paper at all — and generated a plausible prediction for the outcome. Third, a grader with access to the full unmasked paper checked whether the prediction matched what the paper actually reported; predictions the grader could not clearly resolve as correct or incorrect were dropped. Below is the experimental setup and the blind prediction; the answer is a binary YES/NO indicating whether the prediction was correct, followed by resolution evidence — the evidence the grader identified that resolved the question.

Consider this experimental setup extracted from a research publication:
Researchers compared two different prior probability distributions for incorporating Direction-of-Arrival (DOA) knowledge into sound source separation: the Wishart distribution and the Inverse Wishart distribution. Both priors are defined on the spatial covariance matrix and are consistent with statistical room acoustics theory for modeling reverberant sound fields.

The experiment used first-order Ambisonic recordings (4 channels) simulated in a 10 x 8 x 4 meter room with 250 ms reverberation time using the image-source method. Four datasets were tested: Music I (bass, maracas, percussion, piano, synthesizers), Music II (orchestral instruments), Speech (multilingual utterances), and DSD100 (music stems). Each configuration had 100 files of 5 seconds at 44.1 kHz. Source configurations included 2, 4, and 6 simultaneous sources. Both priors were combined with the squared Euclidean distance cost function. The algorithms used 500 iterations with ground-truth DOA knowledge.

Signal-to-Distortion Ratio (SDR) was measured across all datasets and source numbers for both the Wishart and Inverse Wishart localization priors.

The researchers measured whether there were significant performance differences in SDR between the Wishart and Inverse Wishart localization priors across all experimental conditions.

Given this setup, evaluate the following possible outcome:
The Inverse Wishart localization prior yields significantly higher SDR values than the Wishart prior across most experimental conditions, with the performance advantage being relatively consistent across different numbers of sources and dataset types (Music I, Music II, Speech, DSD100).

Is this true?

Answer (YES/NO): NO